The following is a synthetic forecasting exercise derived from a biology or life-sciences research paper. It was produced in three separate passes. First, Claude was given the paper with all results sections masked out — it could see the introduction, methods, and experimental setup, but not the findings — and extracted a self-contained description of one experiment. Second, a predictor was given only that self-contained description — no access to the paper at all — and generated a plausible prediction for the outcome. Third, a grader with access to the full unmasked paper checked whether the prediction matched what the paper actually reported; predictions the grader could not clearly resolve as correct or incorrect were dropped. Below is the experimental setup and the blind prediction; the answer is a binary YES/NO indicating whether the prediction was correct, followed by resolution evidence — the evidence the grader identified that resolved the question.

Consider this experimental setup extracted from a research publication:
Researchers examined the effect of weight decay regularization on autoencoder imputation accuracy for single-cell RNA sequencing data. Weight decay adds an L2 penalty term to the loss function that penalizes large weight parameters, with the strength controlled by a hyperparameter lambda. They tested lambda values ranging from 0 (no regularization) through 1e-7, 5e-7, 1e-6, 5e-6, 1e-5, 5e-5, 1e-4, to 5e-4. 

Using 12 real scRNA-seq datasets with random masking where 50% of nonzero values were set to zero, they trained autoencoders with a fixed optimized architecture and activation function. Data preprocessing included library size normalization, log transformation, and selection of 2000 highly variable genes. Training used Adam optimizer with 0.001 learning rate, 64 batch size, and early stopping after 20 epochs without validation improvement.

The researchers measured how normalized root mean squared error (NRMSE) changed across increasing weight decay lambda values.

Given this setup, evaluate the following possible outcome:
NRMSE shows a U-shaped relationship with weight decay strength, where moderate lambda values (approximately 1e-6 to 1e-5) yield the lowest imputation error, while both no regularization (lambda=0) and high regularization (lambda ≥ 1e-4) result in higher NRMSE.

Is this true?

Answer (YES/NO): NO